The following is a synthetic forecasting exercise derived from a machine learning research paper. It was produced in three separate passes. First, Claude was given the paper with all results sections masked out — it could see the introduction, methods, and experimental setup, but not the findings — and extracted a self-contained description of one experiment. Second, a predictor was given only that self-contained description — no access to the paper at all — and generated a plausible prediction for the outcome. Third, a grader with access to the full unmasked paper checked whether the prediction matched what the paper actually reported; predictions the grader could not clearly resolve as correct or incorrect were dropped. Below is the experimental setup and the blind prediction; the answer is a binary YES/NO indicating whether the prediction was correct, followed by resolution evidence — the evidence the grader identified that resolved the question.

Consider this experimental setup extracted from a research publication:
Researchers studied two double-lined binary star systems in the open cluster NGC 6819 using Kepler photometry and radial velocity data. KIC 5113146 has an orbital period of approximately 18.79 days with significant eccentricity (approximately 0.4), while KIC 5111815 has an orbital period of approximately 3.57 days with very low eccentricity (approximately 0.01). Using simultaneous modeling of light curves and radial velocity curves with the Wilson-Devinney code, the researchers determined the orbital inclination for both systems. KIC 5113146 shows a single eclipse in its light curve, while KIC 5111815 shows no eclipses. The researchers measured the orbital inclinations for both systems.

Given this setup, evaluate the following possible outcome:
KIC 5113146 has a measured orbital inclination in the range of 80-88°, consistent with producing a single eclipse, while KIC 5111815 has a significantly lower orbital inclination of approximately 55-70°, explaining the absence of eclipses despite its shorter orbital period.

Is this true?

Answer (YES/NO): YES